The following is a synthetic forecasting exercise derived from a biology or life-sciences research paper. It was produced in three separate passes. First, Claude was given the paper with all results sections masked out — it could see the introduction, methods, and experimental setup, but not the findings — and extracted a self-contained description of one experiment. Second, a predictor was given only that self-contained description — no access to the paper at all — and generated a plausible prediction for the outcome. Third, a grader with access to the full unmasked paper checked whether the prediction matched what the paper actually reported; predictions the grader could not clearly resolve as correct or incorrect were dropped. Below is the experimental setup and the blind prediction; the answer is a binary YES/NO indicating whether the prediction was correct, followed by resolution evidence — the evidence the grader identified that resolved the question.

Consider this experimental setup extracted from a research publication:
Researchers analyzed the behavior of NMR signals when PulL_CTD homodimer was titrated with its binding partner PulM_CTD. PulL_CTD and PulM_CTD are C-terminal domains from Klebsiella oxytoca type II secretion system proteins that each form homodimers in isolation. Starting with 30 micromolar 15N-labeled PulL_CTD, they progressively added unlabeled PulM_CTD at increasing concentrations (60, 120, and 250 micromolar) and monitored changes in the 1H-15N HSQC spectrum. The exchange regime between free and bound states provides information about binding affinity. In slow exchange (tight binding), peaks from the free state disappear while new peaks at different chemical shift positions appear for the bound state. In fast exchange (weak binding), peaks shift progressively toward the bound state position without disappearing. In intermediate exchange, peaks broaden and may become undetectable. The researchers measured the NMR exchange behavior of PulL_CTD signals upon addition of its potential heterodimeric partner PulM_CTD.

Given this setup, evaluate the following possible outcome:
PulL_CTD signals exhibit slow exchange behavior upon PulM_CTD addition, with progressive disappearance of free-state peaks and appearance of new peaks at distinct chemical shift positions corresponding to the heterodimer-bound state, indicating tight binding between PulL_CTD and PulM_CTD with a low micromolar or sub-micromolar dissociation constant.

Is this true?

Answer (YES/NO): NO